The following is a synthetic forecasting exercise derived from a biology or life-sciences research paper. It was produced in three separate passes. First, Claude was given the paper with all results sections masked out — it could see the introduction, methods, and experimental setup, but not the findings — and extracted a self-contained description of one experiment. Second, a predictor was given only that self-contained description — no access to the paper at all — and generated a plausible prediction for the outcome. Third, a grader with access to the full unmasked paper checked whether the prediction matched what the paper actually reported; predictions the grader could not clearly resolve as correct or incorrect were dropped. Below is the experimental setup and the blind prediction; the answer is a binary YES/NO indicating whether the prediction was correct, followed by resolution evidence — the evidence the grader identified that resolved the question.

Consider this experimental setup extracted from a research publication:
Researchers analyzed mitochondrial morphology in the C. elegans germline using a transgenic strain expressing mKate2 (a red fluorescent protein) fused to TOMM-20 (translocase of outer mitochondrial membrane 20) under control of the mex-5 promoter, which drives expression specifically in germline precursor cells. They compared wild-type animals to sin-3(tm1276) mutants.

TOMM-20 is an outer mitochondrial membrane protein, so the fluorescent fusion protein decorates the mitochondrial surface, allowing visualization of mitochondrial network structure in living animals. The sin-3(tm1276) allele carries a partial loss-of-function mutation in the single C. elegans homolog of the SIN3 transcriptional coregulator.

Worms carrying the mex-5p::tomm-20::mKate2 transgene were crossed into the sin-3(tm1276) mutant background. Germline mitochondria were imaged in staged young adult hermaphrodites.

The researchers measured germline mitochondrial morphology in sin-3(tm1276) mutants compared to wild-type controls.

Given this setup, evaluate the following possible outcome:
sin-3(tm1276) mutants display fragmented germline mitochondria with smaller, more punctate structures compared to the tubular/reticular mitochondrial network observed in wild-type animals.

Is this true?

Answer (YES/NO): YES